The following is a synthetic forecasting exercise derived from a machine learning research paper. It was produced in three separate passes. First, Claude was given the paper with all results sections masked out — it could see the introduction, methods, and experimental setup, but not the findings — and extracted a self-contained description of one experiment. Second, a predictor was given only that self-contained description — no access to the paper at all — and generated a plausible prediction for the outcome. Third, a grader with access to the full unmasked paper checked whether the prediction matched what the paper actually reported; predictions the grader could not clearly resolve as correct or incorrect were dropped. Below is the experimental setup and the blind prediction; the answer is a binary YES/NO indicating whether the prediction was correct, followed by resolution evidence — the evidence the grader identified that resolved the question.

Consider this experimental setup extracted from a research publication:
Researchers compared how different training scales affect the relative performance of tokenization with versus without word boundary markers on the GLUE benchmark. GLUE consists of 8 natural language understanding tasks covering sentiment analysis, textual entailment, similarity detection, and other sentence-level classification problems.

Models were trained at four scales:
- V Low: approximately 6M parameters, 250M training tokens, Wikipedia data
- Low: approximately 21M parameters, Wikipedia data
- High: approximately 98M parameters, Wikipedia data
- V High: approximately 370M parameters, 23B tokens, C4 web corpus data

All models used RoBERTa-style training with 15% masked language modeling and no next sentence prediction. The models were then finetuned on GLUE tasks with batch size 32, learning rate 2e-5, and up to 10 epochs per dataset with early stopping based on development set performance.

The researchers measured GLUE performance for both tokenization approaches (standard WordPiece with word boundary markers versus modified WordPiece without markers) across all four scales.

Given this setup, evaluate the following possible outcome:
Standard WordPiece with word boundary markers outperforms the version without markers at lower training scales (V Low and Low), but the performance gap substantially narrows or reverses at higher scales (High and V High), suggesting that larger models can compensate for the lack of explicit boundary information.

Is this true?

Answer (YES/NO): NO